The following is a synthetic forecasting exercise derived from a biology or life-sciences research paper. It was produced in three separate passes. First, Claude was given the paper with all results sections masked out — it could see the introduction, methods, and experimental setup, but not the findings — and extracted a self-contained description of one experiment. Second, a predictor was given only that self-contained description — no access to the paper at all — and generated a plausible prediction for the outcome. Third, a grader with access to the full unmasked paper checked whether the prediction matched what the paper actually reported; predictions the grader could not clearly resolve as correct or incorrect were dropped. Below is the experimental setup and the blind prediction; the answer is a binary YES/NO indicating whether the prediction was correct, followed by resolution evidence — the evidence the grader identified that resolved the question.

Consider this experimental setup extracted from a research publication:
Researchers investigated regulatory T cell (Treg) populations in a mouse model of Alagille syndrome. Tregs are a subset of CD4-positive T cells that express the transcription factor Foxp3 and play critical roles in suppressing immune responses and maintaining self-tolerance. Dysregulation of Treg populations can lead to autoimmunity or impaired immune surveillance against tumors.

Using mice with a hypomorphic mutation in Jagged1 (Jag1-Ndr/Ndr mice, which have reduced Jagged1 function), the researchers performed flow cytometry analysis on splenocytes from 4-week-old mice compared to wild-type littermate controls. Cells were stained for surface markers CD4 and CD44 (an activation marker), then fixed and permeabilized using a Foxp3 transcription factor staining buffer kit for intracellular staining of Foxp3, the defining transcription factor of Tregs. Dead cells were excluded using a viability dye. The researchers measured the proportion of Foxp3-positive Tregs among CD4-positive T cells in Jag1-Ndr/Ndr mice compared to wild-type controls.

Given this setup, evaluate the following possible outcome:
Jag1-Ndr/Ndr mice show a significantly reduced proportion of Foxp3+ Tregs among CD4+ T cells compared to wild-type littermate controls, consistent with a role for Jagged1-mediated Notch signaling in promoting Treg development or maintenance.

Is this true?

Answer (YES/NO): NO